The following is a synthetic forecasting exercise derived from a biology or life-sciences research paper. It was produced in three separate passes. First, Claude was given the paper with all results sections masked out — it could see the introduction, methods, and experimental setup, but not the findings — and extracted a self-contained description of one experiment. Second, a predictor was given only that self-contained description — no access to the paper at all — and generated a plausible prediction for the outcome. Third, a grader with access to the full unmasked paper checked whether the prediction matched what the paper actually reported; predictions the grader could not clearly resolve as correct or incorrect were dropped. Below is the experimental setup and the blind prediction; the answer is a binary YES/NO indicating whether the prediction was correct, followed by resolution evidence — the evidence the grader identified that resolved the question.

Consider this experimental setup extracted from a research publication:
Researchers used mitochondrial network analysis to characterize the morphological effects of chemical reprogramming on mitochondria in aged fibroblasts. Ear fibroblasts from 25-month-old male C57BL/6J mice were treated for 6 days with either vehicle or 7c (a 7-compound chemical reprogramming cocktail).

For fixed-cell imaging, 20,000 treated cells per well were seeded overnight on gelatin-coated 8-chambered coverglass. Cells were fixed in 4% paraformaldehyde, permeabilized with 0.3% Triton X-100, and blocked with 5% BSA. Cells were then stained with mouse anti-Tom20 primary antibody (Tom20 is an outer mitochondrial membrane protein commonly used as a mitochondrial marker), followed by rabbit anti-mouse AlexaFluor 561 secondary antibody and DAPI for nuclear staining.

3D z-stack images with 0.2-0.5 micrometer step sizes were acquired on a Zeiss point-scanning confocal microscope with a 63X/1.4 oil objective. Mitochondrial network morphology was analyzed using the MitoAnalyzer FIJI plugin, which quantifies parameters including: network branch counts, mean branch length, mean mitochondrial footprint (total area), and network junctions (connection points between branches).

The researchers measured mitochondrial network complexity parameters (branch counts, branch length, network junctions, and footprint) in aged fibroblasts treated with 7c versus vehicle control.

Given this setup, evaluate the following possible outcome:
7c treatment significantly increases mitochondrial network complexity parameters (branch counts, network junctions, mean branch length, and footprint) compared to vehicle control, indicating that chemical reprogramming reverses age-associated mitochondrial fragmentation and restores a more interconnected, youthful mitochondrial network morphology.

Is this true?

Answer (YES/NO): YES